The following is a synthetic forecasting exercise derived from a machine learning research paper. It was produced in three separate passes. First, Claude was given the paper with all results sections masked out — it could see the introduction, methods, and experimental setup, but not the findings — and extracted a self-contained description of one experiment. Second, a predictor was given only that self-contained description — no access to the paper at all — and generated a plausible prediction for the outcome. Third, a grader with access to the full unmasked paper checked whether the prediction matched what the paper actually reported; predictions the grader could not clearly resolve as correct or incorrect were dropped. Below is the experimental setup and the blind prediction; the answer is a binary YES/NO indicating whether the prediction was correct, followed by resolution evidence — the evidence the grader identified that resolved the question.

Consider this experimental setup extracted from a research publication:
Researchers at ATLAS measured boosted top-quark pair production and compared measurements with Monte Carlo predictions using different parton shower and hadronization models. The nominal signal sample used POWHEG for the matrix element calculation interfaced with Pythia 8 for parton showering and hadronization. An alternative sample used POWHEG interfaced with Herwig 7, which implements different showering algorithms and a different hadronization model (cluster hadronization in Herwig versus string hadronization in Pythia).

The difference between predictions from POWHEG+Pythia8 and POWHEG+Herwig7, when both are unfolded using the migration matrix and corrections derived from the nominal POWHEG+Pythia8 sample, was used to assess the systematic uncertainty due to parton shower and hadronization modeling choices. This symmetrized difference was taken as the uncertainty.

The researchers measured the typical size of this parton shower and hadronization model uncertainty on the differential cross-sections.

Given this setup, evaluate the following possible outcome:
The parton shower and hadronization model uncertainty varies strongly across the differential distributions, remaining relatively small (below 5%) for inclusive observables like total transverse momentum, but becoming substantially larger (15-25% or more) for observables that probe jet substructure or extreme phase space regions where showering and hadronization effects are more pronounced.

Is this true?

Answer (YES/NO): NO